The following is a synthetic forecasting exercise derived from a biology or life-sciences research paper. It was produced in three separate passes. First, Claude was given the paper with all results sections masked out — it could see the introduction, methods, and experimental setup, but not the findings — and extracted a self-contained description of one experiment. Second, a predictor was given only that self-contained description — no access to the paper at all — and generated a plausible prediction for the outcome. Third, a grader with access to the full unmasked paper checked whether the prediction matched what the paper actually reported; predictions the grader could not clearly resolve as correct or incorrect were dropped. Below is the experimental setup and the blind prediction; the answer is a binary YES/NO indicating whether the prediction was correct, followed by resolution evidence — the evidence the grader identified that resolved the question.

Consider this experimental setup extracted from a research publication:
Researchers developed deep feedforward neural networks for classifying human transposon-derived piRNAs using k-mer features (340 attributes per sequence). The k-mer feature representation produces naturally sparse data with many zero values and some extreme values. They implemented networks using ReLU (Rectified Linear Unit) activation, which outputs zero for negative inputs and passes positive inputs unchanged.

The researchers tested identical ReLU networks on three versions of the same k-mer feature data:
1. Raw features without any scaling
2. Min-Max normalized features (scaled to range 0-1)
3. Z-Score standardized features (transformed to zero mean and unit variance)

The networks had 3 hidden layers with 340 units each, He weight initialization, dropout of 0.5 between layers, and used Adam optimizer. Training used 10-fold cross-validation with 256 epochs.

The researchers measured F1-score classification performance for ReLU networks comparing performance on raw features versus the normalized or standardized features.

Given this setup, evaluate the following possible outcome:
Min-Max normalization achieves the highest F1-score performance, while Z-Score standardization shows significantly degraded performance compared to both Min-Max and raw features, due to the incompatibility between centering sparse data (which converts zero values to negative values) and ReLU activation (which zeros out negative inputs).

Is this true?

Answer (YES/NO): NO